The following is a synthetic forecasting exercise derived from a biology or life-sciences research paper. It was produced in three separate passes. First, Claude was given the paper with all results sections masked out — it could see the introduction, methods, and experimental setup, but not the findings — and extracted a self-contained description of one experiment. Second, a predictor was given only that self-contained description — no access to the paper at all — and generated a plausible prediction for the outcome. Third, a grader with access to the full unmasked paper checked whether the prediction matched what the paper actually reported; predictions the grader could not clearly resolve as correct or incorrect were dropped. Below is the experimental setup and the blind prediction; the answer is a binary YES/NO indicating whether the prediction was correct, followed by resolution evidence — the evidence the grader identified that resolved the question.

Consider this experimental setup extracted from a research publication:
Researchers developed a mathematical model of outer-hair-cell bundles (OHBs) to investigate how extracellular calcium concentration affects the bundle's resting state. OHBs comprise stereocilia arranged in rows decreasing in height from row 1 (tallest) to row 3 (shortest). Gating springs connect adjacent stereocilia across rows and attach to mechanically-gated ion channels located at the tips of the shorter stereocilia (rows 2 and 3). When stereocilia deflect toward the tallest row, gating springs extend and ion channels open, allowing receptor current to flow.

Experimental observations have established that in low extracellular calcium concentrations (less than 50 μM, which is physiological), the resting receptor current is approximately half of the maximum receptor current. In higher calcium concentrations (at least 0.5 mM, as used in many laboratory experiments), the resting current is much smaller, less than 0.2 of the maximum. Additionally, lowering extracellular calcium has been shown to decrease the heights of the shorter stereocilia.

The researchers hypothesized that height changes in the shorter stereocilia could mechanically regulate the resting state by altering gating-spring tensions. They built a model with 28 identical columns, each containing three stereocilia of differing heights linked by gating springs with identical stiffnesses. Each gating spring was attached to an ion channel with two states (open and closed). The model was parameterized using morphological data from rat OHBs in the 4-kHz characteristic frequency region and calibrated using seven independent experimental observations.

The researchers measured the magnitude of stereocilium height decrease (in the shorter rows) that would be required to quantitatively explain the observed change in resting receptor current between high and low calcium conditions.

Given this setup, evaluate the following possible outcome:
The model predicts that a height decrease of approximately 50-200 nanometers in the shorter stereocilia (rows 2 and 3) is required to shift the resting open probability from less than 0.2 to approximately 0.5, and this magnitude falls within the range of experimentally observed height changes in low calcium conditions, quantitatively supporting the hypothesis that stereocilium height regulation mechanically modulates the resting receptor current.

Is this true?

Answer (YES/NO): NO